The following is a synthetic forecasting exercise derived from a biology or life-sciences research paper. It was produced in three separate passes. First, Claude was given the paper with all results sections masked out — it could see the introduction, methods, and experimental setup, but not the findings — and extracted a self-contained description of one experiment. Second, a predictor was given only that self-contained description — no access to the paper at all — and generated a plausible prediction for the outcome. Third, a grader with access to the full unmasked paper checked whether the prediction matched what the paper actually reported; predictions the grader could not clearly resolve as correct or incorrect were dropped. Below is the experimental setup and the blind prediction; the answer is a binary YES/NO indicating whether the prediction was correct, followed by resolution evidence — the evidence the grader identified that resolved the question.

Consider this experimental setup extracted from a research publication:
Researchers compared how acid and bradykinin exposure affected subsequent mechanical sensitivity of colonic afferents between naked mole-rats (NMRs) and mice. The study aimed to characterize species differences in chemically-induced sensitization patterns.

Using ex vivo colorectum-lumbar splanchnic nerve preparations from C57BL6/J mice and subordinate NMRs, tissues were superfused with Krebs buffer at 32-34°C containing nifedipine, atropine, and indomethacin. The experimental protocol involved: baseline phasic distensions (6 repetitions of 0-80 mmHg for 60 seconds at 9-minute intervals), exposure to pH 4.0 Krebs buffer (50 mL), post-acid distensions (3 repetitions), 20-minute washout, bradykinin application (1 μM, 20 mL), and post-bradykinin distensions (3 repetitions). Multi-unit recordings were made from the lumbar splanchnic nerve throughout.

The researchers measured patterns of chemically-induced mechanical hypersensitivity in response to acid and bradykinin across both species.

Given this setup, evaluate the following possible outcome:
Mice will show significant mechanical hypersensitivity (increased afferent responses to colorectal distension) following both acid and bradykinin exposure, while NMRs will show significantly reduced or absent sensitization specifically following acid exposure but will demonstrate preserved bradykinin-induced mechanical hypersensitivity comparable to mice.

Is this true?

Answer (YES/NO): NO